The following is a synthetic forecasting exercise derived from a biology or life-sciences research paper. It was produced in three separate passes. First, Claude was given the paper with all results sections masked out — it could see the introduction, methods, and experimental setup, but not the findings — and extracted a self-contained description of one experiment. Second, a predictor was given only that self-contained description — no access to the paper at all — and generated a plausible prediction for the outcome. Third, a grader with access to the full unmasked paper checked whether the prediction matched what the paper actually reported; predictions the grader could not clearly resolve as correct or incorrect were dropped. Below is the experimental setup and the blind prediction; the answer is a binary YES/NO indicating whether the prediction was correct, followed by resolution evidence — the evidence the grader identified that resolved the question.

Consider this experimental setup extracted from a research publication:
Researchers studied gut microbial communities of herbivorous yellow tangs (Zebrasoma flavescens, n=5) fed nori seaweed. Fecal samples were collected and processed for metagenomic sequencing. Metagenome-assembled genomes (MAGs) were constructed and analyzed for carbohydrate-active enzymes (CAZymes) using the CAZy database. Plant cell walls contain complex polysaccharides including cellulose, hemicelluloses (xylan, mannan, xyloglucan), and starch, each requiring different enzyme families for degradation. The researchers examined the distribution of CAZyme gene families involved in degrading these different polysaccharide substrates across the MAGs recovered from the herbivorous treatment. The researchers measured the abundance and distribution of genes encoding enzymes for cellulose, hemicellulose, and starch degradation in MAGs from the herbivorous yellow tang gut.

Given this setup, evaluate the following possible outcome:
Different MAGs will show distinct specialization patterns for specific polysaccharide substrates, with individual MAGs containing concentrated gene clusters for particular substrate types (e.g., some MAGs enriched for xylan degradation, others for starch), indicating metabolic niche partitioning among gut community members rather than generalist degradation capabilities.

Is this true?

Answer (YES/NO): NO